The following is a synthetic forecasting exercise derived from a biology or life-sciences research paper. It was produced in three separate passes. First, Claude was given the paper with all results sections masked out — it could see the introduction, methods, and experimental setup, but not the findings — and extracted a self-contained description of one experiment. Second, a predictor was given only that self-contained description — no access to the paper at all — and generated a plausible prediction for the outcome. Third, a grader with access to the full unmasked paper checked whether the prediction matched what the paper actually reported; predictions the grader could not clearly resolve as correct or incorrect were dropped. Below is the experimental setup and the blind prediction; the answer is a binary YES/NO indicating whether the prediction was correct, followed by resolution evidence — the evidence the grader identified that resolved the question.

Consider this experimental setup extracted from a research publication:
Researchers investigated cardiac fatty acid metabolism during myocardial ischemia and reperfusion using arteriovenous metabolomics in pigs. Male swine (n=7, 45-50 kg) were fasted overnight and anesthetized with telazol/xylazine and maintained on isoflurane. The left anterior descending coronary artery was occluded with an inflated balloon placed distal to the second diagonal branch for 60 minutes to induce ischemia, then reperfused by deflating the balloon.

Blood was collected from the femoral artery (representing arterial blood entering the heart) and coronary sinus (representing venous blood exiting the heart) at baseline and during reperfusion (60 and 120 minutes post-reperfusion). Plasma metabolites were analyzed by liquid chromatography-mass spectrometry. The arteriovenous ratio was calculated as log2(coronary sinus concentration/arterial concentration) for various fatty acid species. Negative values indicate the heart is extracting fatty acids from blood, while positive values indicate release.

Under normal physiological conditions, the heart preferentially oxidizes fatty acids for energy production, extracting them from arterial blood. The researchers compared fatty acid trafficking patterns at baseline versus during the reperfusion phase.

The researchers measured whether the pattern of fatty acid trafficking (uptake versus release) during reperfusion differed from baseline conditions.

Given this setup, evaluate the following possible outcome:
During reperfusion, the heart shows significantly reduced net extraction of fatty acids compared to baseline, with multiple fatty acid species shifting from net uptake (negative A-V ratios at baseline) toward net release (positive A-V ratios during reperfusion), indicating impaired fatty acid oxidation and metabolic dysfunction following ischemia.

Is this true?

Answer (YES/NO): NO